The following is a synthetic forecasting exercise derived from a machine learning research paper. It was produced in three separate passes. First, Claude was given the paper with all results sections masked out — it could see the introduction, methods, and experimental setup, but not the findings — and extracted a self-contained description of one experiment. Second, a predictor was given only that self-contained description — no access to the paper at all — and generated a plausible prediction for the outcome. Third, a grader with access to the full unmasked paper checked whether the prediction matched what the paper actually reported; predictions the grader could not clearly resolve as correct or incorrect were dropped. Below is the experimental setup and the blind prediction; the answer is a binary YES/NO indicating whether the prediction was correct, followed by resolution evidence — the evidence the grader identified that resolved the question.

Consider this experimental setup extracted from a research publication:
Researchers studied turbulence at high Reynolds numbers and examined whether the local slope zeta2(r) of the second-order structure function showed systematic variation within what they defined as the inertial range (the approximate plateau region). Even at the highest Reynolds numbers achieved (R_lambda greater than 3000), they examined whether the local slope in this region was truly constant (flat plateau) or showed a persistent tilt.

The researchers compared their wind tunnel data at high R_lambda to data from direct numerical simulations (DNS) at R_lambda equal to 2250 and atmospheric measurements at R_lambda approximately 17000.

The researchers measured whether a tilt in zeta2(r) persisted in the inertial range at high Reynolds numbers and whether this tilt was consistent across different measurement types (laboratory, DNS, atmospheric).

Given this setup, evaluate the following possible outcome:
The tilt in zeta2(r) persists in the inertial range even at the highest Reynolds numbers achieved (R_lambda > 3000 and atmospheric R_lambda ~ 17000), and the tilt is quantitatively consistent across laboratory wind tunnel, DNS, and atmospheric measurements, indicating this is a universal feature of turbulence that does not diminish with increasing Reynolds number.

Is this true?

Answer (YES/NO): NO